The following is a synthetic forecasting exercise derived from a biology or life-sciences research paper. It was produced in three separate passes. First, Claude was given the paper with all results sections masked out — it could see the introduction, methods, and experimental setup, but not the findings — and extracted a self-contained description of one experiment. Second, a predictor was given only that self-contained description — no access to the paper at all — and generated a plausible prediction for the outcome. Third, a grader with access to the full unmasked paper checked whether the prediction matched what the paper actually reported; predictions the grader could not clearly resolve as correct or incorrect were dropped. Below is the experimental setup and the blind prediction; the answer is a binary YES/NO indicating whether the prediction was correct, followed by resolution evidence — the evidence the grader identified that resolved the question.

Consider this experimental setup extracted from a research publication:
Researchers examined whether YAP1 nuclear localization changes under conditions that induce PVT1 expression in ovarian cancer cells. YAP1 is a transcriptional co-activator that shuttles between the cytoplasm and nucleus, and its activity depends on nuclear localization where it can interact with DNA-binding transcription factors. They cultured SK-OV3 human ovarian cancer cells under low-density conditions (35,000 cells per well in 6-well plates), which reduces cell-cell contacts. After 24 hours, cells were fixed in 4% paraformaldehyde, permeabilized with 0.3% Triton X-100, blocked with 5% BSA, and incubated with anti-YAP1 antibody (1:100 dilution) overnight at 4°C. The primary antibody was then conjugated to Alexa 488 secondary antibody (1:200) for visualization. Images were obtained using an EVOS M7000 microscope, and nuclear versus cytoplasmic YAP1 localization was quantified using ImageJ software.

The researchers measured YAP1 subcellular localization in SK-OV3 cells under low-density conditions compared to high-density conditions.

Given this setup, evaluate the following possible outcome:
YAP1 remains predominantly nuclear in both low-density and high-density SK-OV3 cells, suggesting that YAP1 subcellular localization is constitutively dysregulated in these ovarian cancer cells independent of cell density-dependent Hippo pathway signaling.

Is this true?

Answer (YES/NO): NO